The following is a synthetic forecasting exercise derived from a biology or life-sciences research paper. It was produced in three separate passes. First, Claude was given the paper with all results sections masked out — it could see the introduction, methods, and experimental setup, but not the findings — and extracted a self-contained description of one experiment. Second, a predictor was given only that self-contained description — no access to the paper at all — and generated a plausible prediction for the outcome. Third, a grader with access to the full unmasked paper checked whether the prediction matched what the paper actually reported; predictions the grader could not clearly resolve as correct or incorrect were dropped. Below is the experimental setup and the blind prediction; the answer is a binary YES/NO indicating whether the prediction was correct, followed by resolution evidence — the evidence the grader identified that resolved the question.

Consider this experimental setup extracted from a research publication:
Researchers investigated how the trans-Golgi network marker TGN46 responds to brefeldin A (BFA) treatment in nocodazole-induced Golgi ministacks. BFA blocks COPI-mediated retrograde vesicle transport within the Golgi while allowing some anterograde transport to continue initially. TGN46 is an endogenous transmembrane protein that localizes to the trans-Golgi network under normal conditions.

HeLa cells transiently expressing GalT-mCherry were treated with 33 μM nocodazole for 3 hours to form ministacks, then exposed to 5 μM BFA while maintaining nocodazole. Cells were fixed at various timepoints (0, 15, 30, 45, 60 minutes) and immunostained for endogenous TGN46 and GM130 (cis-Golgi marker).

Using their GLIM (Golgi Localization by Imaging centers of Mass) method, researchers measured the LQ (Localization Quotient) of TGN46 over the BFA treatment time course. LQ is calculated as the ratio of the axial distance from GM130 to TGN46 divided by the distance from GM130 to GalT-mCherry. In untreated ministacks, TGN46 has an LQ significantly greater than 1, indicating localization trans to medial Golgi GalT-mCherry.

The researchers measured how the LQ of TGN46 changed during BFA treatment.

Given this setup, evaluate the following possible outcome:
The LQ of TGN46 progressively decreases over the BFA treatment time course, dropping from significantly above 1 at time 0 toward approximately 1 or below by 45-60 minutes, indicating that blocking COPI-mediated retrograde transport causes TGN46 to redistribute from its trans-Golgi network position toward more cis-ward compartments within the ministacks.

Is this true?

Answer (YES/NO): NO